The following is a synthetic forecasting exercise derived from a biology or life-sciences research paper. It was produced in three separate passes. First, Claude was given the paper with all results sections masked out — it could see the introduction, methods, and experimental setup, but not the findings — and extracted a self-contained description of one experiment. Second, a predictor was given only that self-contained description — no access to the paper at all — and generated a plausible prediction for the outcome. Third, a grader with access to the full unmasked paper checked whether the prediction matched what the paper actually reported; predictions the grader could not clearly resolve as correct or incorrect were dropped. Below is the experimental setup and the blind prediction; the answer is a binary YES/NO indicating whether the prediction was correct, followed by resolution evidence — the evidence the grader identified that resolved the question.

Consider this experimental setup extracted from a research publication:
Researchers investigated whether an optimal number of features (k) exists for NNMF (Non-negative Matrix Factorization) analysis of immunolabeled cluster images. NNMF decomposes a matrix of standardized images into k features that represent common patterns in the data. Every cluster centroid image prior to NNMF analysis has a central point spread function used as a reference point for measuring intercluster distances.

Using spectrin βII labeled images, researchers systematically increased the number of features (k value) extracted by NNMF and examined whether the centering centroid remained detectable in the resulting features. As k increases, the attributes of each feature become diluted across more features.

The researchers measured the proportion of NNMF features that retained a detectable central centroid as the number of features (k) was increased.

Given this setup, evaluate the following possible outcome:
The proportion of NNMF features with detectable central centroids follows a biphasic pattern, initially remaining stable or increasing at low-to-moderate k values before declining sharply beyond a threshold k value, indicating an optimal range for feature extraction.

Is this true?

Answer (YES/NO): NO